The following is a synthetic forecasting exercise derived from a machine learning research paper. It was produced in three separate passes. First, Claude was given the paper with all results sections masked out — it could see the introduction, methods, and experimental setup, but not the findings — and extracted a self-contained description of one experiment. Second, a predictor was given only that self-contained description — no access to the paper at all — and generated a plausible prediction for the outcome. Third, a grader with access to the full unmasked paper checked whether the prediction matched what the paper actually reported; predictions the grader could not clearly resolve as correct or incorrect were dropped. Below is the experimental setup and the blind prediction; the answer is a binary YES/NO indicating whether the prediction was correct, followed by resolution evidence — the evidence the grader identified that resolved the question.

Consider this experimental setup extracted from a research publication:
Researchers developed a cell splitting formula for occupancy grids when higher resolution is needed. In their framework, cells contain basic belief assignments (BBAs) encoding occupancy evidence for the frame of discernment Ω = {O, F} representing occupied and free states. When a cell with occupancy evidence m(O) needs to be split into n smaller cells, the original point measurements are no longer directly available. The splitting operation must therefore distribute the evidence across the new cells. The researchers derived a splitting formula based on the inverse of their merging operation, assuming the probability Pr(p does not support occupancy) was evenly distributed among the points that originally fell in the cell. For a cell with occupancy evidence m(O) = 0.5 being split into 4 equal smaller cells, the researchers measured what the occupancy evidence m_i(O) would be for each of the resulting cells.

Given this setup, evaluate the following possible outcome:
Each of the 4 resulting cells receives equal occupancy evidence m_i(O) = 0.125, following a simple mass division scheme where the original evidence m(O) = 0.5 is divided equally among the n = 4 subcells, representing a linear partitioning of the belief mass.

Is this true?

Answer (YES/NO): NO